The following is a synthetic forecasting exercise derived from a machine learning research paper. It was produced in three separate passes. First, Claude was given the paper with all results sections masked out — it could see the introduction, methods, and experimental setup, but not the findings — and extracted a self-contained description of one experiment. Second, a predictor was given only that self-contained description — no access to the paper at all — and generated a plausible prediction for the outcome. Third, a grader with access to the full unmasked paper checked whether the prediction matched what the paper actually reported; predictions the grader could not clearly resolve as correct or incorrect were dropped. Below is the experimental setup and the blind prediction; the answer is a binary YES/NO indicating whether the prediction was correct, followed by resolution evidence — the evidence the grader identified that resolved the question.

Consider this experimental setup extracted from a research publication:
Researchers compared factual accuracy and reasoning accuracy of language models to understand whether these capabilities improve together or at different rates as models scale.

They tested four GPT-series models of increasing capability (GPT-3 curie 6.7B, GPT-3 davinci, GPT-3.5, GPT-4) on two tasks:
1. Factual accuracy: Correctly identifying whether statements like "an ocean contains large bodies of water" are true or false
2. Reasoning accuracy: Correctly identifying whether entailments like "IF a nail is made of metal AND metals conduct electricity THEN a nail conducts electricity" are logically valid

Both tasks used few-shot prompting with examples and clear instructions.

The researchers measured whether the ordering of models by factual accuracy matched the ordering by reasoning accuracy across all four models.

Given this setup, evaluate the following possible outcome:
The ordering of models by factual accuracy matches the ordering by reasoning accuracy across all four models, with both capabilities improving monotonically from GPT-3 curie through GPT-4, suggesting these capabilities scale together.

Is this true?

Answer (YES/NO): NO